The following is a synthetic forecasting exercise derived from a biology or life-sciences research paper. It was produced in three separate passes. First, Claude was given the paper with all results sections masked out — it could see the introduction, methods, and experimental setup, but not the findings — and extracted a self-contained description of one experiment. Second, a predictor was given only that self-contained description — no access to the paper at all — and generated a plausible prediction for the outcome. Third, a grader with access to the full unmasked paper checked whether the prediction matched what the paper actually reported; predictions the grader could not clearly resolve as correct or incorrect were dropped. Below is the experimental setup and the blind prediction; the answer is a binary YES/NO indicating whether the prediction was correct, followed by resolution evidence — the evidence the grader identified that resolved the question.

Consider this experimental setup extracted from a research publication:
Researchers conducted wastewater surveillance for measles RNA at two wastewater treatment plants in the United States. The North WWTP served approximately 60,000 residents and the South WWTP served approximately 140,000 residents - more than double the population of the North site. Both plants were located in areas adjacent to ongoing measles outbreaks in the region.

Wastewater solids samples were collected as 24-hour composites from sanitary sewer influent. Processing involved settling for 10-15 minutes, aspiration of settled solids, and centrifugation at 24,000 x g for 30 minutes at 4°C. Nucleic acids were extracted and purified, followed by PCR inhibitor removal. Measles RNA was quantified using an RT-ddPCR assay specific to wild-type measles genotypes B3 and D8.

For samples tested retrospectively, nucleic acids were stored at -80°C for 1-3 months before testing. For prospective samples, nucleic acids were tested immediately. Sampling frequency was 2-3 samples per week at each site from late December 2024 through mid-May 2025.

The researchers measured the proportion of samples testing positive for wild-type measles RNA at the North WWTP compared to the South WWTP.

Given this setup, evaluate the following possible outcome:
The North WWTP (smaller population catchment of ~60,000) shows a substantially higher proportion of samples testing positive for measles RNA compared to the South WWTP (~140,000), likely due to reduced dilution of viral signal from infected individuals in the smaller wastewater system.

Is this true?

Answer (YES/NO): NO